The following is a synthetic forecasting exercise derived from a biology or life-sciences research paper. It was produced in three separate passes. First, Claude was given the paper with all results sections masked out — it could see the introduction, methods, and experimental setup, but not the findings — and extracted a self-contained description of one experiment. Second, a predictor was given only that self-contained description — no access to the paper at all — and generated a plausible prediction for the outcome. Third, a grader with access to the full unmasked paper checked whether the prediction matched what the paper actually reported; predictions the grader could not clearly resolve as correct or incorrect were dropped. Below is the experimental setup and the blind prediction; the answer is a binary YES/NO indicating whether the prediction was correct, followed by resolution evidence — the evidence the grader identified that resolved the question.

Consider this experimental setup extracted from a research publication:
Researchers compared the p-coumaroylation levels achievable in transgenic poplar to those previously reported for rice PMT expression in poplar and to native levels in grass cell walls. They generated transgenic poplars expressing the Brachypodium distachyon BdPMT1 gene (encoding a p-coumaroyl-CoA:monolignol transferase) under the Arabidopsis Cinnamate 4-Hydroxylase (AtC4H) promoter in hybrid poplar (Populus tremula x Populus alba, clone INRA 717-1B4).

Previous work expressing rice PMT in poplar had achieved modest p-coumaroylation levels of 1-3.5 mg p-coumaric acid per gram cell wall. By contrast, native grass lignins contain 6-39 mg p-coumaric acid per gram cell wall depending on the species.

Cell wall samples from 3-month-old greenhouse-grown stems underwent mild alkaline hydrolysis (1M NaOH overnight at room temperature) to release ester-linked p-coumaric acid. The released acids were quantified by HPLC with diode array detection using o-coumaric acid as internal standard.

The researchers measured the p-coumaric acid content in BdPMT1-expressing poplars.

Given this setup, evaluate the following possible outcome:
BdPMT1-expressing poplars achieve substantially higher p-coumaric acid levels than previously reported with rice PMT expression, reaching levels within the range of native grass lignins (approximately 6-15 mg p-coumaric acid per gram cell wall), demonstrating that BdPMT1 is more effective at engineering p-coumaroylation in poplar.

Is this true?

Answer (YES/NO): YES